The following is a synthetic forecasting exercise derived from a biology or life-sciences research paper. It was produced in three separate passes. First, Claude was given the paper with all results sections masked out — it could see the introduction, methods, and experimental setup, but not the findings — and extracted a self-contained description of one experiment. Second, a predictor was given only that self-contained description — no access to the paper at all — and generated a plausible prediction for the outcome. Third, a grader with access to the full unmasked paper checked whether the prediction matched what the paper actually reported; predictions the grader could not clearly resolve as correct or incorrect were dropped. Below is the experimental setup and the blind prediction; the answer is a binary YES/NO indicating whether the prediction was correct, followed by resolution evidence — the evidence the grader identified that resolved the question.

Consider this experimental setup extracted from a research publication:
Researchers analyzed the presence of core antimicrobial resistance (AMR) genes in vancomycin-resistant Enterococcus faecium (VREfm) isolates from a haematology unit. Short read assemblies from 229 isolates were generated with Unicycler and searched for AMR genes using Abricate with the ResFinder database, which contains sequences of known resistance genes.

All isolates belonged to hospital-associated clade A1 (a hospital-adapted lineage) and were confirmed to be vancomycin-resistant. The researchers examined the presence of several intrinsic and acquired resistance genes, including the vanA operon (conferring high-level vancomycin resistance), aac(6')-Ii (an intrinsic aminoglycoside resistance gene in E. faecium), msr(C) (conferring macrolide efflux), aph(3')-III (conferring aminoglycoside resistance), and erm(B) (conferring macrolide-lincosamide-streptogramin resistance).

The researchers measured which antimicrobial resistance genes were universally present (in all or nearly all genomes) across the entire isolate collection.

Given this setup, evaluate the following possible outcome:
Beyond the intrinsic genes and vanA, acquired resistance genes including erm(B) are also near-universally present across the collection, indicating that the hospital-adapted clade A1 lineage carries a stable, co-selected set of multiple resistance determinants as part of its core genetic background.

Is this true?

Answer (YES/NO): YES